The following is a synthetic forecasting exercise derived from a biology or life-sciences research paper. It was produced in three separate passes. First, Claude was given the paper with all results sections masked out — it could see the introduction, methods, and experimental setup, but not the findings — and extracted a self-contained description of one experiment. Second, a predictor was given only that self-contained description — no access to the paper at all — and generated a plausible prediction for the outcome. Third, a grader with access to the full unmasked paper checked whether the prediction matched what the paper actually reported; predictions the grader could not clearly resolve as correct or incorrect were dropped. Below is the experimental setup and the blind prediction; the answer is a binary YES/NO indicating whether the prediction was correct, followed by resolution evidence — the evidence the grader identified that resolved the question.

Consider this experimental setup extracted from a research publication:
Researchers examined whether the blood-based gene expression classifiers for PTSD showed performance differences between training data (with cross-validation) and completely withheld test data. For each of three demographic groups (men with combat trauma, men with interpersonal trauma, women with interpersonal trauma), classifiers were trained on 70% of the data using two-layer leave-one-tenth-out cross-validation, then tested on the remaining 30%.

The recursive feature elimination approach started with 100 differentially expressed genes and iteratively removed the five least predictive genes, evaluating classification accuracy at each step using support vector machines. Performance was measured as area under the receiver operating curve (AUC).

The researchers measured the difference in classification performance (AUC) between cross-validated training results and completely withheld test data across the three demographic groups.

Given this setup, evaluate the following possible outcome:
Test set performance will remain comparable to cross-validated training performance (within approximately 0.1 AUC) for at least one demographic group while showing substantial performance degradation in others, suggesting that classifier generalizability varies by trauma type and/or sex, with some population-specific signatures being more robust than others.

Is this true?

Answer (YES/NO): YES